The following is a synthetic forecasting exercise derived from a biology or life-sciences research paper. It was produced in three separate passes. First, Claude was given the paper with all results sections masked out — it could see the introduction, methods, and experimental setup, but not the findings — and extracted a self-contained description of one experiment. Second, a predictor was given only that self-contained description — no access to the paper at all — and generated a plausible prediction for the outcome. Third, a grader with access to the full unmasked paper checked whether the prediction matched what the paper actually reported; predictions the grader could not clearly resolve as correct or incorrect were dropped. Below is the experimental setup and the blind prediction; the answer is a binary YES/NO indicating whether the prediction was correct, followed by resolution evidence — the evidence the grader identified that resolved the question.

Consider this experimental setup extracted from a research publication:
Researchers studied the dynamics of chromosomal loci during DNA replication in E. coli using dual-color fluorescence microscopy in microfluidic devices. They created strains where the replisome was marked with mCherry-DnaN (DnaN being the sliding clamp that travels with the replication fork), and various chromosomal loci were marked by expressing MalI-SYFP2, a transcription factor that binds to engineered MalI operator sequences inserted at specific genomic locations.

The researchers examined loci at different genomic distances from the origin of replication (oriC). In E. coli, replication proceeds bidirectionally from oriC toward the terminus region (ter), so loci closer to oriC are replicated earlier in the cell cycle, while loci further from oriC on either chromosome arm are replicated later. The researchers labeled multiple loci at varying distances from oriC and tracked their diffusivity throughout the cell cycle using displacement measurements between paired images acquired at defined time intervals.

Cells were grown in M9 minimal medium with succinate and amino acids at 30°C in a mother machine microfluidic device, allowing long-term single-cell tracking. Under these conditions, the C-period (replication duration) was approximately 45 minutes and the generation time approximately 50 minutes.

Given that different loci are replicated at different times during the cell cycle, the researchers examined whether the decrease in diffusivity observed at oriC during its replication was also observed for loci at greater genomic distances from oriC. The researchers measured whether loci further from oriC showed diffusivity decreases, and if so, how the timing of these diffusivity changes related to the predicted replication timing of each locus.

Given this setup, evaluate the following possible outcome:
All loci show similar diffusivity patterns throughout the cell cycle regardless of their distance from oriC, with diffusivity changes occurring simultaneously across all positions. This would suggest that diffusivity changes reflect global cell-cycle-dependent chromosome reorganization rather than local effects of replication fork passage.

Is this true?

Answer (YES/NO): NO